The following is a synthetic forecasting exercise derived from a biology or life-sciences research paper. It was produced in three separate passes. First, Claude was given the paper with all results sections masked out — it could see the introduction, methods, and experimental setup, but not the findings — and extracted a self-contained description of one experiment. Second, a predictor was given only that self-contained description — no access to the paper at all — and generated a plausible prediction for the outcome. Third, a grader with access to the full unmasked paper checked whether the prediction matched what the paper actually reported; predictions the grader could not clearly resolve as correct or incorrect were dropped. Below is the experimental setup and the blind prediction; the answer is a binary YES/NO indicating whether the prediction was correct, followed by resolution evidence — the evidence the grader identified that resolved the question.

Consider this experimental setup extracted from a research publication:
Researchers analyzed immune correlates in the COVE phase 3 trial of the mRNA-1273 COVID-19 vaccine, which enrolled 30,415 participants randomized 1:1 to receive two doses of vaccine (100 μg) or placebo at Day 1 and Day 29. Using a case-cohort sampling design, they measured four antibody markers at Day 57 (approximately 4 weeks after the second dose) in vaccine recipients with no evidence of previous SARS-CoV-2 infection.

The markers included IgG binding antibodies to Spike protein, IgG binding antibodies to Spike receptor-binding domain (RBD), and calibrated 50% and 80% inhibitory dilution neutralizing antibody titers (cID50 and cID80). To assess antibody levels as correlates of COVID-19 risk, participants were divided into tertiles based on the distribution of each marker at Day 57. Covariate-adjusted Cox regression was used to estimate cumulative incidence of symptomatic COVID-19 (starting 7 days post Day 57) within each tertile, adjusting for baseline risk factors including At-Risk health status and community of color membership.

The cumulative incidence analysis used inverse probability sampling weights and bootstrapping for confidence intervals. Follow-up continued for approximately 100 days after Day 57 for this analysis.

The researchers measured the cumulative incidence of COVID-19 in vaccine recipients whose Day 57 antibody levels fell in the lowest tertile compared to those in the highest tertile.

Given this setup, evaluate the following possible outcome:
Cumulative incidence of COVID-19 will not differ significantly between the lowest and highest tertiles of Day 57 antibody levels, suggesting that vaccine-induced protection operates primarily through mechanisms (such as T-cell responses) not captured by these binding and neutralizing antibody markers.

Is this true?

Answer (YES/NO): NO